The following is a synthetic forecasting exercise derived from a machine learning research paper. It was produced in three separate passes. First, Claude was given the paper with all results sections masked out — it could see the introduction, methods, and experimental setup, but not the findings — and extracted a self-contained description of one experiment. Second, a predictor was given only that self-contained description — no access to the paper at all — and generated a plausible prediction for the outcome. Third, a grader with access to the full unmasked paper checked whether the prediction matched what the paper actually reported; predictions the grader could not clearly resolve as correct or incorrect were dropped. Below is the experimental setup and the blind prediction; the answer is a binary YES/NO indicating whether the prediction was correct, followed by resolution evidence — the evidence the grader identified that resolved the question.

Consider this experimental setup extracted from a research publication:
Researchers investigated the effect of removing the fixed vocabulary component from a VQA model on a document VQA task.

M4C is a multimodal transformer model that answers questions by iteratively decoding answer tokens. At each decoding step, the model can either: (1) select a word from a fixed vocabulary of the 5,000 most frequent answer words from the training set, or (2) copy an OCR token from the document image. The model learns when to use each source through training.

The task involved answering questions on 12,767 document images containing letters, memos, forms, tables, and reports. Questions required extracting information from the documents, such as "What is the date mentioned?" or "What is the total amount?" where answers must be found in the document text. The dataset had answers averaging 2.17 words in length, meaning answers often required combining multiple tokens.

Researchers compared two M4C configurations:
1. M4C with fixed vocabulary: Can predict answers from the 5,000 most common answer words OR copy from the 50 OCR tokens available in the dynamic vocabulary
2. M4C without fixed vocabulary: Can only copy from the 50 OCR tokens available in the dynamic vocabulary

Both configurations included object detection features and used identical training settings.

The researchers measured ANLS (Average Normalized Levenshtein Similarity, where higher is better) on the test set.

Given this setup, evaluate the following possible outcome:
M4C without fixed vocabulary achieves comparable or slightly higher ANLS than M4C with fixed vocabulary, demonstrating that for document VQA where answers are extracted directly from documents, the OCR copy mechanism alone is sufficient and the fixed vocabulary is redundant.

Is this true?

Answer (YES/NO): NO